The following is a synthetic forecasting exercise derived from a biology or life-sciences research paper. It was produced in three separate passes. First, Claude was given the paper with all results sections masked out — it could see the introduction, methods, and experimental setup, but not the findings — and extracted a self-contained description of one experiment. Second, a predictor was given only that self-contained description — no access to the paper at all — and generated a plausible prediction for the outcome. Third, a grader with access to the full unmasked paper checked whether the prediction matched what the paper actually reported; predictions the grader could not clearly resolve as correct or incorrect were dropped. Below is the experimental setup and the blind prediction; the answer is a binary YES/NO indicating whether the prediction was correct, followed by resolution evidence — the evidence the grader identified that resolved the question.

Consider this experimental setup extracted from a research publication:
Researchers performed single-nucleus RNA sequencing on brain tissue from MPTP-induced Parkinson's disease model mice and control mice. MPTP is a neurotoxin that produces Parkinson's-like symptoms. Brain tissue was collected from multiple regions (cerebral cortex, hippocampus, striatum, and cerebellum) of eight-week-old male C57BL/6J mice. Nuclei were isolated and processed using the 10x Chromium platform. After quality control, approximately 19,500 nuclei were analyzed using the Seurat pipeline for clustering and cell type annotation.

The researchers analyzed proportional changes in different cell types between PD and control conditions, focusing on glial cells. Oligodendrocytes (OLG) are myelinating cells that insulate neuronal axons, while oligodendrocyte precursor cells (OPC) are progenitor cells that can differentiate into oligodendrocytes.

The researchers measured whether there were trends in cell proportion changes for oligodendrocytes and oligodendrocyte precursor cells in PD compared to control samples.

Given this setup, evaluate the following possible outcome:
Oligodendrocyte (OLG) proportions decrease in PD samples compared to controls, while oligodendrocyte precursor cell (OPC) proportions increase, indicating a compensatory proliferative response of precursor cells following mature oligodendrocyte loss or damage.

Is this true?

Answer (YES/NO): NO